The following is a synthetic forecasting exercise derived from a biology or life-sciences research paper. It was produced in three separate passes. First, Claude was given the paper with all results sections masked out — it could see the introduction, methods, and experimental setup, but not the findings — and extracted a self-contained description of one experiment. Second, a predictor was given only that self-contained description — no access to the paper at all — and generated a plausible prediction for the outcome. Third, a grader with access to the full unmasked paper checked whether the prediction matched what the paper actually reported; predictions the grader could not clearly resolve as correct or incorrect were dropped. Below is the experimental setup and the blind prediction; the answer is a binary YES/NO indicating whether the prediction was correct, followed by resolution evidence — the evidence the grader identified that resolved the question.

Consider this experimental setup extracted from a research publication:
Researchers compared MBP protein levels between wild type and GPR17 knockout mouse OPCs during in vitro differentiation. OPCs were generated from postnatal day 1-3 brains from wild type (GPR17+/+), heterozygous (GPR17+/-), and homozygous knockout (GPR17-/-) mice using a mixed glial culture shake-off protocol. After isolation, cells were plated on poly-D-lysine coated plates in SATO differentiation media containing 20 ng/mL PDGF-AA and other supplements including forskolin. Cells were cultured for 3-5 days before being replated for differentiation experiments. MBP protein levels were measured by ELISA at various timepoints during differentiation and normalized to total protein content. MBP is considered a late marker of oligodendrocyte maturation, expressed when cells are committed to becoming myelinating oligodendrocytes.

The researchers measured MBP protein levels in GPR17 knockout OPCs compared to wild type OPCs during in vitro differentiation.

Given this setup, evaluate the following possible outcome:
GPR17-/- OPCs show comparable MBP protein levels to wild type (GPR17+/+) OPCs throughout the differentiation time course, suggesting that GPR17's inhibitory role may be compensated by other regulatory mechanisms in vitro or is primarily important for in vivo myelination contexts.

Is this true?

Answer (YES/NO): YES